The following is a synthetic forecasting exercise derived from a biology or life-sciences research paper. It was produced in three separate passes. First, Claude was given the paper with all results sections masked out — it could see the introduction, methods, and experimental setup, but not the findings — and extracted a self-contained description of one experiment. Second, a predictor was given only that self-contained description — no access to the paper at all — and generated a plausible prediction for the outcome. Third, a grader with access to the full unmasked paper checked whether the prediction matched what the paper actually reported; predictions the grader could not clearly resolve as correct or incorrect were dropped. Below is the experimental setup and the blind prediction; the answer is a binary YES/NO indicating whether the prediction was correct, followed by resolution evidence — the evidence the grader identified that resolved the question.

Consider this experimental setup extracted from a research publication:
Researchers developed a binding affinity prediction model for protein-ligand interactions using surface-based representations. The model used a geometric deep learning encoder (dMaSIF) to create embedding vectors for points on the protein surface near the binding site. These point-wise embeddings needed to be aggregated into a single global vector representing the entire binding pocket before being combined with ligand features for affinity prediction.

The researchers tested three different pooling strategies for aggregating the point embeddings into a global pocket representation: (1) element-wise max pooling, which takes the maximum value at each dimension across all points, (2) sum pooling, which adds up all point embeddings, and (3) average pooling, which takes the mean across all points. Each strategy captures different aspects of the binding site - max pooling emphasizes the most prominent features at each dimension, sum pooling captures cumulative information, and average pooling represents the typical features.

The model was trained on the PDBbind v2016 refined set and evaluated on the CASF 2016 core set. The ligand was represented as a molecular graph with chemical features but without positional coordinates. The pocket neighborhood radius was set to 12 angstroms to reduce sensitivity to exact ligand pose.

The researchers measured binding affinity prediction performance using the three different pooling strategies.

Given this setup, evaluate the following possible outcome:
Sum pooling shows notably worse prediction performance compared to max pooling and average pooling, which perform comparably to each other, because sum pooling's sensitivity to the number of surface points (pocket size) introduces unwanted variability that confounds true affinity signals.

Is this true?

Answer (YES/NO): NO